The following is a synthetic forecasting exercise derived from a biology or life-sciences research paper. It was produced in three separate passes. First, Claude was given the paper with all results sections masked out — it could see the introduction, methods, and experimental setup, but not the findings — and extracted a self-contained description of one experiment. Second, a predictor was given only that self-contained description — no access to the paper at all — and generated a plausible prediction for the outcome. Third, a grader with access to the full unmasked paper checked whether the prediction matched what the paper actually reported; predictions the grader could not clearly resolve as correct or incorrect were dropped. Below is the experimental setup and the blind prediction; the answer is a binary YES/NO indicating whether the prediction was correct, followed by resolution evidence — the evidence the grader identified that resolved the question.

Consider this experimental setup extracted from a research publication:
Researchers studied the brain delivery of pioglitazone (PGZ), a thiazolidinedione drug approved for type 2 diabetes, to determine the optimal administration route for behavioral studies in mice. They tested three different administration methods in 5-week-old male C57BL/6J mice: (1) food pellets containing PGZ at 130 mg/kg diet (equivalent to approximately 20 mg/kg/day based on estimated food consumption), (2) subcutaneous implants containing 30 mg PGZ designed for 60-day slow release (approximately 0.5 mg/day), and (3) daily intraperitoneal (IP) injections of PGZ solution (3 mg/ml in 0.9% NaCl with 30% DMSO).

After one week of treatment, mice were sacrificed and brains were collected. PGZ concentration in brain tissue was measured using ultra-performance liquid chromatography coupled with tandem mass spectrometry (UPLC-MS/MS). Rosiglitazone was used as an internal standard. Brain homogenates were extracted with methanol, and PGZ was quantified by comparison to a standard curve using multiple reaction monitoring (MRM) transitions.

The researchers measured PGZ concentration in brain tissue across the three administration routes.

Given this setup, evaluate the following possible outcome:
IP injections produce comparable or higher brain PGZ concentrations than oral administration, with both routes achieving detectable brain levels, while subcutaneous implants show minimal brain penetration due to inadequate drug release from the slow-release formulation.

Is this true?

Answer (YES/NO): YES